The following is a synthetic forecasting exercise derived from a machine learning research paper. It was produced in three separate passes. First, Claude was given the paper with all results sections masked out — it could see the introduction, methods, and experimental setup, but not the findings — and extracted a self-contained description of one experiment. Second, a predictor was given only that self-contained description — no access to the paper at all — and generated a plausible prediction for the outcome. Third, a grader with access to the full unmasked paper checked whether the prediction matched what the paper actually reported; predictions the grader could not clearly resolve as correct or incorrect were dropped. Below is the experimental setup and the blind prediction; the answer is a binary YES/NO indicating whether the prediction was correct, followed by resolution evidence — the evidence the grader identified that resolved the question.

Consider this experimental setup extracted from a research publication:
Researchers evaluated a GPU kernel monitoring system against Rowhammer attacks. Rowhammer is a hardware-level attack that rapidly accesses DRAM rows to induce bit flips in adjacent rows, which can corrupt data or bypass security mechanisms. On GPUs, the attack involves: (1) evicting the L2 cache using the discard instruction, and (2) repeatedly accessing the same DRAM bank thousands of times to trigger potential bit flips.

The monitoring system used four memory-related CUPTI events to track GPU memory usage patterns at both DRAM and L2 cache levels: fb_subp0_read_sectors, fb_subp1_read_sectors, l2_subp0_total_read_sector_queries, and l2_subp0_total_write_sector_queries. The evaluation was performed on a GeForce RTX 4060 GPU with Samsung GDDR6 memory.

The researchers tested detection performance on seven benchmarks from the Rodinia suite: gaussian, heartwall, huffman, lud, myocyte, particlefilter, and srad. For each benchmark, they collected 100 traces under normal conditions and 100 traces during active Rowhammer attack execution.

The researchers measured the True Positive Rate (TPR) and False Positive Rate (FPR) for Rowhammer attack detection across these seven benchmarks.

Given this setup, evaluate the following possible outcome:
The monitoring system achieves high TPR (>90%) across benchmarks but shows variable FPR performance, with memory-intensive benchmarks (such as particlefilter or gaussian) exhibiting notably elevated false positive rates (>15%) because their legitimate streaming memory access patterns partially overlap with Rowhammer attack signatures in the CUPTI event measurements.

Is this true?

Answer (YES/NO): NO